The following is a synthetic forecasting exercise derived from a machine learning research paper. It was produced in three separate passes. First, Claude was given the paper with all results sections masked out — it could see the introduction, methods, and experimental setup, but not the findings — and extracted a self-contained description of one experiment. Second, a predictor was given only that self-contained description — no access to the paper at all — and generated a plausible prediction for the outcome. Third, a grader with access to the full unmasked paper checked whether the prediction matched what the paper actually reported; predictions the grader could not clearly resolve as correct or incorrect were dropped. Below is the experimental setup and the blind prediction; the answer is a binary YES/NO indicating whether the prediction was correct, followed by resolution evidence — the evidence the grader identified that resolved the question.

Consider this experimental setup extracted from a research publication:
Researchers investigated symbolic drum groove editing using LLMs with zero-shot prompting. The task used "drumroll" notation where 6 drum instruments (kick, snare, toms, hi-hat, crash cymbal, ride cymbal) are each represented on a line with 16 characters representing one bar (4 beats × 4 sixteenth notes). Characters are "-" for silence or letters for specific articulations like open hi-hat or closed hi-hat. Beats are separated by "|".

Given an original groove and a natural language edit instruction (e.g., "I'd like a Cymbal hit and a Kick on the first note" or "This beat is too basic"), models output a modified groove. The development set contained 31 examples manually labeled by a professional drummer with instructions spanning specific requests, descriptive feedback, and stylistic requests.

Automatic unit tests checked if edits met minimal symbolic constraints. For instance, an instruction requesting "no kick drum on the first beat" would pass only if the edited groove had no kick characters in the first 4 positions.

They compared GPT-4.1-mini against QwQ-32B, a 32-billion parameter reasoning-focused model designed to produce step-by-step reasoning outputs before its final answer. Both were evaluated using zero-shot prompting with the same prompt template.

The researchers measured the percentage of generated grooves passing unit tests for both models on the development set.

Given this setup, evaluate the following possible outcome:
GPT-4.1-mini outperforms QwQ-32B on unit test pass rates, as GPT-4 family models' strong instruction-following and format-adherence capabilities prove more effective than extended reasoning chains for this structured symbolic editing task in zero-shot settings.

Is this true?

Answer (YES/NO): YES